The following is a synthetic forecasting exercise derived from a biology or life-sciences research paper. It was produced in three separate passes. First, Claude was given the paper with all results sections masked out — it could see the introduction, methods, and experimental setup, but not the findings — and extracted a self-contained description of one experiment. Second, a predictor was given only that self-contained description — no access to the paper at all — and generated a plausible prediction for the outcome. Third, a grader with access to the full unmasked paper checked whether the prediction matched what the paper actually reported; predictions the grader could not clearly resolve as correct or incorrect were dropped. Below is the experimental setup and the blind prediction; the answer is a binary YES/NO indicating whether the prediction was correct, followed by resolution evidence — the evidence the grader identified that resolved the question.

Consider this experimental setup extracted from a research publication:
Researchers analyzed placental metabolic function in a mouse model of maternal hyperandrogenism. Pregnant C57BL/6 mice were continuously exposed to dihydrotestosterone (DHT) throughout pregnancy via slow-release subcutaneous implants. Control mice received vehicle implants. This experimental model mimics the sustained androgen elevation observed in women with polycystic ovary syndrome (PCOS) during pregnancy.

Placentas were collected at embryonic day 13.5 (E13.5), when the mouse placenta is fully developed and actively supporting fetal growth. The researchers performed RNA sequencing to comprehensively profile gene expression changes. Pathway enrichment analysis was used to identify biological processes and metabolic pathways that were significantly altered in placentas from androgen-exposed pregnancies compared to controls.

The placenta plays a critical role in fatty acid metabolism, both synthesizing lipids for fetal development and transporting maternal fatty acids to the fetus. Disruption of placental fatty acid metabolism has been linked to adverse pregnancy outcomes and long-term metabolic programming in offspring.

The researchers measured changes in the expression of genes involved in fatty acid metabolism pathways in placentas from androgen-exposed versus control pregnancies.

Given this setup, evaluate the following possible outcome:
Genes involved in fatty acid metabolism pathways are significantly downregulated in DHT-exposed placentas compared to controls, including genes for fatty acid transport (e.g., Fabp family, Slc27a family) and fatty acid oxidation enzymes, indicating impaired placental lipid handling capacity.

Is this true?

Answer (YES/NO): NO